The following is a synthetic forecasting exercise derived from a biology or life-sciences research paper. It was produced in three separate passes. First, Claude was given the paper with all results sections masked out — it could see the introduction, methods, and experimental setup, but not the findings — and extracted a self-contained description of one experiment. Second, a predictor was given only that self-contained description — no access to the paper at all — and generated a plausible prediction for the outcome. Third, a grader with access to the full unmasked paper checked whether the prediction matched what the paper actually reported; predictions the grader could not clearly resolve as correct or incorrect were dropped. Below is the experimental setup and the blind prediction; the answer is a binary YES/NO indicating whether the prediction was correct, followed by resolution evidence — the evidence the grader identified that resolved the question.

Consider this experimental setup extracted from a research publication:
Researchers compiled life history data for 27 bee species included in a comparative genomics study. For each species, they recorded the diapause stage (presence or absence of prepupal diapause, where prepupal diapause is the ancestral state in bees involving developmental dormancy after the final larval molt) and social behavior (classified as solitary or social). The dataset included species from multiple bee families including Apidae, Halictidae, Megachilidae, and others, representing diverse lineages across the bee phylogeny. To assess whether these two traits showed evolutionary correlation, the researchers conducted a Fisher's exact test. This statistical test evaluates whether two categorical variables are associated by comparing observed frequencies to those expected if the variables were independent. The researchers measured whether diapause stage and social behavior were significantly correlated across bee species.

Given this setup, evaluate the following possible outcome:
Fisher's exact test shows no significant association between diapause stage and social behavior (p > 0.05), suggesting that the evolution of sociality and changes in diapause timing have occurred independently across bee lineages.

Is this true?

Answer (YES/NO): NO